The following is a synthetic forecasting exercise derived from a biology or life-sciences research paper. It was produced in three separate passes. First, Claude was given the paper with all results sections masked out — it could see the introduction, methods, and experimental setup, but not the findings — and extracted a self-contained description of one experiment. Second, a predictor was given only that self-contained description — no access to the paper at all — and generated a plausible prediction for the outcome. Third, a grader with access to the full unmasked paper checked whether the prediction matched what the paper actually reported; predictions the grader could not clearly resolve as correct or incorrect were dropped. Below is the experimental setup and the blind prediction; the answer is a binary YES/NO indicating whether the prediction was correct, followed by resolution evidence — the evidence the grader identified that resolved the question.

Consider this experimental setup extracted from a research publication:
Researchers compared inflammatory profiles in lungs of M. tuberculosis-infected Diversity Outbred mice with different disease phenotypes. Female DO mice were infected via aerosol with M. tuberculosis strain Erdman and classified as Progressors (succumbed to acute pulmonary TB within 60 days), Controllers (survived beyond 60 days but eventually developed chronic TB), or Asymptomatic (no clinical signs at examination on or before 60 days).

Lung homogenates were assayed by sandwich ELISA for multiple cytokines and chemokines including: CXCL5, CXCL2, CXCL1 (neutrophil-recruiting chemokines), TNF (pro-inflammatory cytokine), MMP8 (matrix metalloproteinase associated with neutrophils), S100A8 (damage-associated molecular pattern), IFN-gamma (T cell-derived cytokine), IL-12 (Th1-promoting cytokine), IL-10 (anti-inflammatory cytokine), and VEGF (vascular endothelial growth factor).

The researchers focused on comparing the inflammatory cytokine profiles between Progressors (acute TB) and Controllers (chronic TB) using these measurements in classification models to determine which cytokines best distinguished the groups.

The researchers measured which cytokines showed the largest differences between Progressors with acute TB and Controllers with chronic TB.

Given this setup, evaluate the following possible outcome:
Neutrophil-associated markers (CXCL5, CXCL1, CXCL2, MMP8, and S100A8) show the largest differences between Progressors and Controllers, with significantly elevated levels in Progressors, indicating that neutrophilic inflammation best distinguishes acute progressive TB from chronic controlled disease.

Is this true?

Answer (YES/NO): NO